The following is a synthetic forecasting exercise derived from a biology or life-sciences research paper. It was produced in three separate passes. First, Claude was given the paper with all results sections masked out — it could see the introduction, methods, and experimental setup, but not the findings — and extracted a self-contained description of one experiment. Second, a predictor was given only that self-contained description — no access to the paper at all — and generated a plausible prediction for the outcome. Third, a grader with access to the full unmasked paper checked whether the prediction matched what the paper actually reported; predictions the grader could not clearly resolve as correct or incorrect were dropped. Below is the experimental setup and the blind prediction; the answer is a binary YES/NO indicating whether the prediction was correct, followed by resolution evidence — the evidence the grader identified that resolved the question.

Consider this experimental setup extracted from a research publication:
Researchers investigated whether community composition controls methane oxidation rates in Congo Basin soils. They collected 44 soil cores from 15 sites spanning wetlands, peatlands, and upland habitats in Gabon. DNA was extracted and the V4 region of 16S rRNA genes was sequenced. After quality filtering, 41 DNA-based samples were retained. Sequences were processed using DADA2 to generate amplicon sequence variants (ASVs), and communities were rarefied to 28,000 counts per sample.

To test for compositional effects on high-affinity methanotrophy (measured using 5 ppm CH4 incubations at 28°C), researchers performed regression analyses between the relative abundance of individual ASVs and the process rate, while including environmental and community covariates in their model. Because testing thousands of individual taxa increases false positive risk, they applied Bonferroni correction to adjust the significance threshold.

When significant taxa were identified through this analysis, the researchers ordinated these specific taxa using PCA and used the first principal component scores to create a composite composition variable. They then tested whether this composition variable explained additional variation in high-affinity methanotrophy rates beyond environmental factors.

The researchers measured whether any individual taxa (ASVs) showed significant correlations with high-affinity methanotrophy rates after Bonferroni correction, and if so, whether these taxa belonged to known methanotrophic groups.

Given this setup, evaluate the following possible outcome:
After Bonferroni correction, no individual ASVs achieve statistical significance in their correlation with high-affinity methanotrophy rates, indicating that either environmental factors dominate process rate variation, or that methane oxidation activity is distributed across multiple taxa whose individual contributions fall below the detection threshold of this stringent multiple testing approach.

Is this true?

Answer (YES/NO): NO